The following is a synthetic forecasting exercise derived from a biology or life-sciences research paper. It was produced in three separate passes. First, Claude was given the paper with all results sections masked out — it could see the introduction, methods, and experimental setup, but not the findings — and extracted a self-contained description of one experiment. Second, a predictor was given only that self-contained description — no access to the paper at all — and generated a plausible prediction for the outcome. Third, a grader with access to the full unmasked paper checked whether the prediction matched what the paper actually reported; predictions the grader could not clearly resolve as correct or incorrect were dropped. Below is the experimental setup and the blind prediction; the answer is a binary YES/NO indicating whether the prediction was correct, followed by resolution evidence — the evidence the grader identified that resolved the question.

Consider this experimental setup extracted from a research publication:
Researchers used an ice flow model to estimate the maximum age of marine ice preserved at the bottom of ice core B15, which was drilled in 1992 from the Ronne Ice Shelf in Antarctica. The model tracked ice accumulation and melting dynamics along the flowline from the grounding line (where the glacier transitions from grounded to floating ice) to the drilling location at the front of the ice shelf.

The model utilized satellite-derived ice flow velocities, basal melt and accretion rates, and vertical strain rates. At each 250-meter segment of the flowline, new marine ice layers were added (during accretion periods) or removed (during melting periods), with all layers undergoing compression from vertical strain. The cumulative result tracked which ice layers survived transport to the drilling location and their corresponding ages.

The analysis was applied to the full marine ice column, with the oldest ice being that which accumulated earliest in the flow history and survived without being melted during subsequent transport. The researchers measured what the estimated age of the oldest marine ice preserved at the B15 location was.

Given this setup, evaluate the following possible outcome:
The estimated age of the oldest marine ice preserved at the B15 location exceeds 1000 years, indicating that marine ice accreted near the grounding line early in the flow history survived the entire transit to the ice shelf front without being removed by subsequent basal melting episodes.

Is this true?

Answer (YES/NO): YES